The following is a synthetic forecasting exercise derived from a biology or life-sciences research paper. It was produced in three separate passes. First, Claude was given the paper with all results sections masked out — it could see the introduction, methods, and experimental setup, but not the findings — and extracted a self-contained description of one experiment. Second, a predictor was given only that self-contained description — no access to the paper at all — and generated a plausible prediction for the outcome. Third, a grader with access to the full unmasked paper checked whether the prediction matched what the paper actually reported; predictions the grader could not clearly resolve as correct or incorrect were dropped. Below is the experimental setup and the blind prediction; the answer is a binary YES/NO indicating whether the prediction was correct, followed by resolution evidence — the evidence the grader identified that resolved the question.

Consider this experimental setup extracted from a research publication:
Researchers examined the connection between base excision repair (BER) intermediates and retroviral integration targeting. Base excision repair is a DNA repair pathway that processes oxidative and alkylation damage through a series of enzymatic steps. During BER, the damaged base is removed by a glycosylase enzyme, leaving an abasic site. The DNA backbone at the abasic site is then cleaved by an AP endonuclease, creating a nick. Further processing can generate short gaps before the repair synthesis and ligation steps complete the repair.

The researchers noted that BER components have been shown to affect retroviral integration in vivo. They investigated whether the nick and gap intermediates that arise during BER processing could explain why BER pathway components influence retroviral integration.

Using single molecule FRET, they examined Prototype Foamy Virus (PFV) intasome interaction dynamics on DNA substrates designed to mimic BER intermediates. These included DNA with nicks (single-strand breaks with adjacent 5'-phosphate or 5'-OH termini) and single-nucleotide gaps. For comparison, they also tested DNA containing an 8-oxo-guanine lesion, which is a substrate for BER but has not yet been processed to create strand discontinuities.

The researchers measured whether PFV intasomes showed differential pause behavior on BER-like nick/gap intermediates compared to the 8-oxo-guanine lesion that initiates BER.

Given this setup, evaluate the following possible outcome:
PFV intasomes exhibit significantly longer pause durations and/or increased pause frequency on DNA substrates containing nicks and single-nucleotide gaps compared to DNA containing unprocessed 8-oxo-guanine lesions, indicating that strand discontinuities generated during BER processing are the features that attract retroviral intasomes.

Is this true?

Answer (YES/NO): YES